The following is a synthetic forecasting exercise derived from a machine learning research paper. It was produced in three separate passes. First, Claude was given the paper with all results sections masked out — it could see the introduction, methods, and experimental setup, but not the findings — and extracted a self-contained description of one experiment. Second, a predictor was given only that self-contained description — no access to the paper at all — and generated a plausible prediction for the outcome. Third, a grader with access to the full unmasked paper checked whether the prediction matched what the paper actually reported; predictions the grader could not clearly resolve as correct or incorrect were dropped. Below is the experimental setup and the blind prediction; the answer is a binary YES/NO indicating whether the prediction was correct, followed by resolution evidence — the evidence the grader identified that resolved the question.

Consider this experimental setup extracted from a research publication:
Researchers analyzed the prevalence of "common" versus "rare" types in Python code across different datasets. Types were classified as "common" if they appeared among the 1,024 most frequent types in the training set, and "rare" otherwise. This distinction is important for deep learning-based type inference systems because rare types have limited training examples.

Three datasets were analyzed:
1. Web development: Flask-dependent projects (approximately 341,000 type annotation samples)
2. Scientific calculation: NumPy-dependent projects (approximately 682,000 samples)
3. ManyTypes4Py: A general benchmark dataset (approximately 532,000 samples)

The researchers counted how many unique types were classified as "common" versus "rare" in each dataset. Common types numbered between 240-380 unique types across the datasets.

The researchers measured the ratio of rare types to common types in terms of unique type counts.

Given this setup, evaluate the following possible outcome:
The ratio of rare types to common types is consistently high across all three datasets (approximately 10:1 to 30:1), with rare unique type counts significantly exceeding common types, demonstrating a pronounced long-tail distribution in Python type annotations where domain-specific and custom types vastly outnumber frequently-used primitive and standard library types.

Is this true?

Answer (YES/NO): NO